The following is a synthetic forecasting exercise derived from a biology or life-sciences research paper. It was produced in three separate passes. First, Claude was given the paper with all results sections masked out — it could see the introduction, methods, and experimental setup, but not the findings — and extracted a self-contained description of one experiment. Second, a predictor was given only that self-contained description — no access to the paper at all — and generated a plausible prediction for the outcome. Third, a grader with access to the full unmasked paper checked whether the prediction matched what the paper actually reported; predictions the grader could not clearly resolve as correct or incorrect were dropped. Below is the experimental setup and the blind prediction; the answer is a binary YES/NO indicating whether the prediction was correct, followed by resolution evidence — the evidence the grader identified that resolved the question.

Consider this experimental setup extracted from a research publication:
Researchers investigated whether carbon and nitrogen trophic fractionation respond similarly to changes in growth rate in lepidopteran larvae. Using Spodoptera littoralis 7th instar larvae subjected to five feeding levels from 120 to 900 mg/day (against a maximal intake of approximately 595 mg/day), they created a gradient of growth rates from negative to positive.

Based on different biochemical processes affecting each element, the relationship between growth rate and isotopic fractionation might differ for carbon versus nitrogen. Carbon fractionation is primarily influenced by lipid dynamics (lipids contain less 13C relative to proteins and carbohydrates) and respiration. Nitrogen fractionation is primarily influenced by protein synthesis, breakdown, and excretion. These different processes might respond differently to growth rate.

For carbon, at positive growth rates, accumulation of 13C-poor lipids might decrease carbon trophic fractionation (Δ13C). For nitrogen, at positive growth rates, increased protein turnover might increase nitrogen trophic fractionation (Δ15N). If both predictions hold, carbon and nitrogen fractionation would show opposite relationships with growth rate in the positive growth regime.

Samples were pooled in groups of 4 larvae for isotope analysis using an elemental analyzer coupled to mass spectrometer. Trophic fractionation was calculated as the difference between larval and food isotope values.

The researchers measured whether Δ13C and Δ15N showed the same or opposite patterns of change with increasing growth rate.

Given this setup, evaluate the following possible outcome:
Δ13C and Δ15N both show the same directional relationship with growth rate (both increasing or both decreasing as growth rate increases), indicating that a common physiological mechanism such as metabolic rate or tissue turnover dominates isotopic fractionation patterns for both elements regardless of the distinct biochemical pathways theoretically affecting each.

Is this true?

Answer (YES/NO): NO